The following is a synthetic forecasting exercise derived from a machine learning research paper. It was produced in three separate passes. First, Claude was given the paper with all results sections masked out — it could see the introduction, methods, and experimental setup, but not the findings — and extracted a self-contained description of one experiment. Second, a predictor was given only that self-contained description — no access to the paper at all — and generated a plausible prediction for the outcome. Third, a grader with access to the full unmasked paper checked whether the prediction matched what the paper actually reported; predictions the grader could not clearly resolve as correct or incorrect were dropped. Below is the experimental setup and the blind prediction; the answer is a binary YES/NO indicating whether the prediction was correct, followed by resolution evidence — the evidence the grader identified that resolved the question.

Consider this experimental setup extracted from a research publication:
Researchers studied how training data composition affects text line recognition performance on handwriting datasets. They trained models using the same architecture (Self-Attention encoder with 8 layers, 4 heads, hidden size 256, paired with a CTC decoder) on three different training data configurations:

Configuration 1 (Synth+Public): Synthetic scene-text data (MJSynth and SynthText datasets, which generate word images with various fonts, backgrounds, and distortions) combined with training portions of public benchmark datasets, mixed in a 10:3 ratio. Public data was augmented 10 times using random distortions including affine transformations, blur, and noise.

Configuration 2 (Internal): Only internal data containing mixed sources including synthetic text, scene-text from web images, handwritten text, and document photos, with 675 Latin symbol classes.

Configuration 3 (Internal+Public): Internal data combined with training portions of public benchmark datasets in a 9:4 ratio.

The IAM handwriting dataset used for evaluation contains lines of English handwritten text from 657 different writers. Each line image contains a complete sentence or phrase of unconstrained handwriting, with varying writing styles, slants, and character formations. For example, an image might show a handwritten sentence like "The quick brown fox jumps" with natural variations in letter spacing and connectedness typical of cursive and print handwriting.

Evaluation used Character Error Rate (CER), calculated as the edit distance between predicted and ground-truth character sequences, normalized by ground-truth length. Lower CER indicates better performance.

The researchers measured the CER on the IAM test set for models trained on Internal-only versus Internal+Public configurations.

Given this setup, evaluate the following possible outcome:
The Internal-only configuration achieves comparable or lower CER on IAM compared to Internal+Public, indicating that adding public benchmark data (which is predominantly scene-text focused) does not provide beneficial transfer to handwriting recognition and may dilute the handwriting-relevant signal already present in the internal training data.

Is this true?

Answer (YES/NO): NO